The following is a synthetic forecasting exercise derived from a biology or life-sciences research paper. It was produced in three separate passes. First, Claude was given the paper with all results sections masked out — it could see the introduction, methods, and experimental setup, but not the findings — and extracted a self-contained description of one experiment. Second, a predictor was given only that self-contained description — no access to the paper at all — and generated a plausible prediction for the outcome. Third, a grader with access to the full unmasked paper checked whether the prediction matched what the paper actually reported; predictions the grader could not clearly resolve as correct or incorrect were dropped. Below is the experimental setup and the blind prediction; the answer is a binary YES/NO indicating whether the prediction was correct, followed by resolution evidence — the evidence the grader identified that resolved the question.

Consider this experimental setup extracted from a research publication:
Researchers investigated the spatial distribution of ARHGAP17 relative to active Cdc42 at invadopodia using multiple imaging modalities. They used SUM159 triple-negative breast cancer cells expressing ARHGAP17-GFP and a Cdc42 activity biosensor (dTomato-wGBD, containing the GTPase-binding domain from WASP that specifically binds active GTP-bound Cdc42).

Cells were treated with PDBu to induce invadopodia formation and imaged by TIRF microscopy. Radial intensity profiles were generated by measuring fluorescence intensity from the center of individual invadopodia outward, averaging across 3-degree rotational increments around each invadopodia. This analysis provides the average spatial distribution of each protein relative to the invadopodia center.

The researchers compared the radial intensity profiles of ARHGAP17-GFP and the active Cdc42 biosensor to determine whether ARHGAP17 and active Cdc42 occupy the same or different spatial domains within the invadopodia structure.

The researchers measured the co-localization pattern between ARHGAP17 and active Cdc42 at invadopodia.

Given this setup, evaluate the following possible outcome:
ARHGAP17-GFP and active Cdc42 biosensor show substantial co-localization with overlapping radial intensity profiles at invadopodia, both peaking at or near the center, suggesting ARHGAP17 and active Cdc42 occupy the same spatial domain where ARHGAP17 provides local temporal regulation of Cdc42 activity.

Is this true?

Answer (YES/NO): NO